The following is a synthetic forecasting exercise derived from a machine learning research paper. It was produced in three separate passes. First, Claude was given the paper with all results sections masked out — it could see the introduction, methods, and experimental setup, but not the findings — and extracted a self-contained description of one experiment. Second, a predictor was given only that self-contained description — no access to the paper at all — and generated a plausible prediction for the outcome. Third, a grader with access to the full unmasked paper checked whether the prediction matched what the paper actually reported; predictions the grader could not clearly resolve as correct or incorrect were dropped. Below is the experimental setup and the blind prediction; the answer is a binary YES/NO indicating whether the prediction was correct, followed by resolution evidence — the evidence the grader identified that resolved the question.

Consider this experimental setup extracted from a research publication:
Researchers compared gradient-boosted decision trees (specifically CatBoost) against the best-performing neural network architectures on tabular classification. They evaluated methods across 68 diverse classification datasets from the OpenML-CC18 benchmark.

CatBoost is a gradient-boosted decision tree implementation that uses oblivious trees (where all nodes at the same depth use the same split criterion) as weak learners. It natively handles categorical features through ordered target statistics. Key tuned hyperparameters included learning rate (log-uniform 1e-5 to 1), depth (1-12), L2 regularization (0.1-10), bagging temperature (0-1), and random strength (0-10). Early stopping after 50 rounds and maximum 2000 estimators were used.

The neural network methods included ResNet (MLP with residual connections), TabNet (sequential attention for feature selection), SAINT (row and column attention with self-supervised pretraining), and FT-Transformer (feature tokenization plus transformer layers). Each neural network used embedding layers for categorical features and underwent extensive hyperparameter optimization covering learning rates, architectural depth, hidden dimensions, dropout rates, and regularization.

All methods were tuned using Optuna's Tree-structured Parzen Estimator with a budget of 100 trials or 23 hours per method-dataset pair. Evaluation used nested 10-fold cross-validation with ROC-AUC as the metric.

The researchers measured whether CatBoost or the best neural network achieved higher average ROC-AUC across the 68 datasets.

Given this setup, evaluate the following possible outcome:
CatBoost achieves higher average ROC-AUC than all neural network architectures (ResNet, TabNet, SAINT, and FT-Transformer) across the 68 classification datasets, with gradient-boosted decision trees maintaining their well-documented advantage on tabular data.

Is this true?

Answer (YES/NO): NO